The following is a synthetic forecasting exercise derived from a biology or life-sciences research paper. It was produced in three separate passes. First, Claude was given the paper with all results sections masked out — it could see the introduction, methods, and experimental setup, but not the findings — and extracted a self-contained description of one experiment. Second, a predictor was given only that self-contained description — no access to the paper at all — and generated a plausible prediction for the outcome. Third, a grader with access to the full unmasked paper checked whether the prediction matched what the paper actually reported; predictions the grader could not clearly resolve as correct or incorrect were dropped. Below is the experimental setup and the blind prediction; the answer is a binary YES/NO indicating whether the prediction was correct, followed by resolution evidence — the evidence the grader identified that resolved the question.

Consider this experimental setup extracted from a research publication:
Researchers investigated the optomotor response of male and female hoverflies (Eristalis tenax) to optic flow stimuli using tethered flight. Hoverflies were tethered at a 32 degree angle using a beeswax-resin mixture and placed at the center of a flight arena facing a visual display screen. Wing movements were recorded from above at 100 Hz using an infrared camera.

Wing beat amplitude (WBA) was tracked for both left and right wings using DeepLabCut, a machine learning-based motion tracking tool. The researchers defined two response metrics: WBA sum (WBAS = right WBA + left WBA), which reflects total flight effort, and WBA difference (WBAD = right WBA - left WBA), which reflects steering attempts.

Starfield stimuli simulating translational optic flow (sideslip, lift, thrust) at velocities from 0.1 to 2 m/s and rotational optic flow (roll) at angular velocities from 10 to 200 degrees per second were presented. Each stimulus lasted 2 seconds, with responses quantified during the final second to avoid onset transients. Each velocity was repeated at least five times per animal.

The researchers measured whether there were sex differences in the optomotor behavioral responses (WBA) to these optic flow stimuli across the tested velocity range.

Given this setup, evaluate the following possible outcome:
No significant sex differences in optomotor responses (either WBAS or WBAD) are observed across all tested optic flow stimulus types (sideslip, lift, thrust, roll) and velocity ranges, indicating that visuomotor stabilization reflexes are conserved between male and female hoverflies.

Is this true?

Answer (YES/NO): NO